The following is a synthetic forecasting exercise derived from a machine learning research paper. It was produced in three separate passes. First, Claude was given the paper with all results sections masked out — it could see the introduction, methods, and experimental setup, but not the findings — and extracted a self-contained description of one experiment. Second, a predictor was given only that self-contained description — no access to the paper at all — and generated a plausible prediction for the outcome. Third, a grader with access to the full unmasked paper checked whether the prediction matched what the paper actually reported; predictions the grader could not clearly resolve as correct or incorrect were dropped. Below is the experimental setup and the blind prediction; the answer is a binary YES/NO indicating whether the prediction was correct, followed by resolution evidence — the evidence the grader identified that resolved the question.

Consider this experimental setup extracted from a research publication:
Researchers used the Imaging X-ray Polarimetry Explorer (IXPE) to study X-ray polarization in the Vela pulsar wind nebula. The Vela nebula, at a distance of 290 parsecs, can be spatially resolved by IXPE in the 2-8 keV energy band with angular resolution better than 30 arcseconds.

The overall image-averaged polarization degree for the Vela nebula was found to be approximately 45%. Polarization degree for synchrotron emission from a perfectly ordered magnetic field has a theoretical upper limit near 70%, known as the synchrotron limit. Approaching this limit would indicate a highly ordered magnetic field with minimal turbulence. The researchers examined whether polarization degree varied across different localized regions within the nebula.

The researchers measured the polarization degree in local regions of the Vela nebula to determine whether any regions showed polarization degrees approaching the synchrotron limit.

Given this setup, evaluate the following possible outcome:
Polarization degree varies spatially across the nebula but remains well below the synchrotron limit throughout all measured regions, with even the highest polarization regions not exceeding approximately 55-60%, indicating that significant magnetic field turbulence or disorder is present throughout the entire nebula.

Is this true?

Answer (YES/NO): NO